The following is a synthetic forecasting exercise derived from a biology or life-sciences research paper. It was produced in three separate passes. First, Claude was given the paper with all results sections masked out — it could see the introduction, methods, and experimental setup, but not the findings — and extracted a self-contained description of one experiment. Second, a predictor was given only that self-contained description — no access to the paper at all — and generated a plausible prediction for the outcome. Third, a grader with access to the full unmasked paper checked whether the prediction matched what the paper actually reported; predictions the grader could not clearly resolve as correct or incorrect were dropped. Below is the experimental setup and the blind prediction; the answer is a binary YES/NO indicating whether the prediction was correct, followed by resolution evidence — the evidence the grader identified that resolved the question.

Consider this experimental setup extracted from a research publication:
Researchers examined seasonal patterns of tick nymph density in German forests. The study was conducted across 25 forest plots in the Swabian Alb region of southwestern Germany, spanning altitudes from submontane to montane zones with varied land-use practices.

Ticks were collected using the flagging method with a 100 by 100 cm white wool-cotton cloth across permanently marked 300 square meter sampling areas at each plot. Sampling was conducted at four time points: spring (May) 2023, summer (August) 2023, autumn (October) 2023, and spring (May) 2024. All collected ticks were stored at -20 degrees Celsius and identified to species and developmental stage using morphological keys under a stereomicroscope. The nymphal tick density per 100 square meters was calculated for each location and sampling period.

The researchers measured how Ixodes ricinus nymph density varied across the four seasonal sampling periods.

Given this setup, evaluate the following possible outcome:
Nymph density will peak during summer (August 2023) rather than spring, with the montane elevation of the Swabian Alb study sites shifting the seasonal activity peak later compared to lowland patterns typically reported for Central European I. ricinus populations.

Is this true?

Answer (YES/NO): NO